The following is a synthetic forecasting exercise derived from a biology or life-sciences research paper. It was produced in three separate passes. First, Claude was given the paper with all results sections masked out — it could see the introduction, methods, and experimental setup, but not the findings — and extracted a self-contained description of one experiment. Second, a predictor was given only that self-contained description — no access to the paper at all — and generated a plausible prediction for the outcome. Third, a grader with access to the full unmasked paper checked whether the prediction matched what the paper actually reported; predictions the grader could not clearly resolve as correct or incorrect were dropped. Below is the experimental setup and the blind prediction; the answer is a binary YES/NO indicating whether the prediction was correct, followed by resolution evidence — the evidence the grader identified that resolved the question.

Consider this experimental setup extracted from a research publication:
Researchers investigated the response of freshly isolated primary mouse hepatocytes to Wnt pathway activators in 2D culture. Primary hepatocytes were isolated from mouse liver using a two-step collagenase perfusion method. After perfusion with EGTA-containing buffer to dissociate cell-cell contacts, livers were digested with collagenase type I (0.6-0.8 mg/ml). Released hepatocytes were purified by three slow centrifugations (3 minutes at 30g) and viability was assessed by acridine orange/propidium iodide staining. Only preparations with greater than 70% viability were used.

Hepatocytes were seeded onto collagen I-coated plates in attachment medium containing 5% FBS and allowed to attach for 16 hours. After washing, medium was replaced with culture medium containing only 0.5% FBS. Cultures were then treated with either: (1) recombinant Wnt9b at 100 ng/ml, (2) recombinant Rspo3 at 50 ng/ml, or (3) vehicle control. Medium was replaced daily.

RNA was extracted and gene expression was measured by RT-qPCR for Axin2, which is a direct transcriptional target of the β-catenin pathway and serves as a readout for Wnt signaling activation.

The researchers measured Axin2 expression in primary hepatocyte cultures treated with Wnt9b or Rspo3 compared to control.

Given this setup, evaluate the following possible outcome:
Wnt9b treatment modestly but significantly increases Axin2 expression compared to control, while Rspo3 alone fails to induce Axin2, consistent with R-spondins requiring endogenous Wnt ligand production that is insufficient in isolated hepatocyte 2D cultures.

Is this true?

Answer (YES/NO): NO